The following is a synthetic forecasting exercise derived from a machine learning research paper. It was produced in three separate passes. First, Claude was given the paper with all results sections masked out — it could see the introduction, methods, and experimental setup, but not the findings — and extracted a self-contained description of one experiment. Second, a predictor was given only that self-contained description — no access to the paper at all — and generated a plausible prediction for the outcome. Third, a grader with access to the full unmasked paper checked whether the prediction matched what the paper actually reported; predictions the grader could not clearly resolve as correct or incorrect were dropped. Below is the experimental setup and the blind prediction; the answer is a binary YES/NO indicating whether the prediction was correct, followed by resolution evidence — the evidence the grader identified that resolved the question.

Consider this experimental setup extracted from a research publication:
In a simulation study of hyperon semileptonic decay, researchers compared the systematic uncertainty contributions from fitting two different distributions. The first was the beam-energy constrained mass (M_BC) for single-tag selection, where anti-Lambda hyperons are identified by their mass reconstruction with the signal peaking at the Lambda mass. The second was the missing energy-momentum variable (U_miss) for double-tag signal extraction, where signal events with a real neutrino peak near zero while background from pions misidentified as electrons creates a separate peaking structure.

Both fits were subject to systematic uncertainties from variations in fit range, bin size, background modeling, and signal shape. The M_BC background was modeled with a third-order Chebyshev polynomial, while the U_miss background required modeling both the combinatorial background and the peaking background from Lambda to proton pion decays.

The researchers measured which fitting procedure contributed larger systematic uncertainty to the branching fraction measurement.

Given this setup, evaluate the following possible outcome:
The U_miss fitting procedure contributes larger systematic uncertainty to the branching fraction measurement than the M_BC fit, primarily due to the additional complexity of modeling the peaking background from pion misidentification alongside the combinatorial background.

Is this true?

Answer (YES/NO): YES